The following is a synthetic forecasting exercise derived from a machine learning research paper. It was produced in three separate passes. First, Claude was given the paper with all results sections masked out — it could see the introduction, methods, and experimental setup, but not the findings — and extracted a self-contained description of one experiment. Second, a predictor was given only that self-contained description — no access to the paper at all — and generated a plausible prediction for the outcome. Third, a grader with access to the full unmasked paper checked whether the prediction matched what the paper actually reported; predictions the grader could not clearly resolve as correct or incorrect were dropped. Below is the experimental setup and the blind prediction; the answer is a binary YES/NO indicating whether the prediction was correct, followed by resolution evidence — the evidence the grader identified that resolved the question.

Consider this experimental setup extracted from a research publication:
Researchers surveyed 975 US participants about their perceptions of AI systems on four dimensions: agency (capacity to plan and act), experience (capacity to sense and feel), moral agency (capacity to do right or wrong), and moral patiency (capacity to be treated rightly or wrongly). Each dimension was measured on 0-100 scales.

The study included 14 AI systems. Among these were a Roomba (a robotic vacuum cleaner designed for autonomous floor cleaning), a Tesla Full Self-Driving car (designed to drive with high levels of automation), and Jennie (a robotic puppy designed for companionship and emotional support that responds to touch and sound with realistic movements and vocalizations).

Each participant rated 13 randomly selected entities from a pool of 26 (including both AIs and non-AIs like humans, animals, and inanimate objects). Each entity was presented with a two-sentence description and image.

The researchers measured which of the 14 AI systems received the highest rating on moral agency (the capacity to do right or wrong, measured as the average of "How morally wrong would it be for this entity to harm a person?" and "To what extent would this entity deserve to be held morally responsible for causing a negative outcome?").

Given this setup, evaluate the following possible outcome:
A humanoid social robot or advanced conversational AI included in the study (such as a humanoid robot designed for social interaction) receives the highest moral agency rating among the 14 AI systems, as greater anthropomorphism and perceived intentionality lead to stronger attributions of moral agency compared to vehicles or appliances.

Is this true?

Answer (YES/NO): NO